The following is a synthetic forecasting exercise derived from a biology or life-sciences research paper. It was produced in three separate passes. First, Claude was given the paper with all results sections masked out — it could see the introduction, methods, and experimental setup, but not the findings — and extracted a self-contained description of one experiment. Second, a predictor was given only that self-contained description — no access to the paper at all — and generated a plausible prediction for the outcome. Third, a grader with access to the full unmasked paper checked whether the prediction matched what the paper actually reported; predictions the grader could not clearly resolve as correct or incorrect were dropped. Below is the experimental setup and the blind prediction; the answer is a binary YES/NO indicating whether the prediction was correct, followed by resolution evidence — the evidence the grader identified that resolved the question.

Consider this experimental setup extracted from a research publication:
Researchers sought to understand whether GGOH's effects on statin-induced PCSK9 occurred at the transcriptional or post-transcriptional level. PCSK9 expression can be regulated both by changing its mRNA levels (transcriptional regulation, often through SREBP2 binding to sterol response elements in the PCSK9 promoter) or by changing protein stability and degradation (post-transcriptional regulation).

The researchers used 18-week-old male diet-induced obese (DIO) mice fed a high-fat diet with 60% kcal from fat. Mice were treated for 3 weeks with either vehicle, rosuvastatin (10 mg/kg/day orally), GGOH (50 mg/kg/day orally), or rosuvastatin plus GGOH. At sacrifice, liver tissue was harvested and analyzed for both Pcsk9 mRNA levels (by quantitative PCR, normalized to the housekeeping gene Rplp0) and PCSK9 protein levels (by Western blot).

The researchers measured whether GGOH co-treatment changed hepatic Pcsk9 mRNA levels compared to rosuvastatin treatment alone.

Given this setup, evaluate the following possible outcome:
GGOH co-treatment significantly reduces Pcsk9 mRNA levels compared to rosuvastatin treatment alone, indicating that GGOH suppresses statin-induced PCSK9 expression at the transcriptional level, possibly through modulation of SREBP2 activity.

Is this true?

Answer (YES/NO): NO